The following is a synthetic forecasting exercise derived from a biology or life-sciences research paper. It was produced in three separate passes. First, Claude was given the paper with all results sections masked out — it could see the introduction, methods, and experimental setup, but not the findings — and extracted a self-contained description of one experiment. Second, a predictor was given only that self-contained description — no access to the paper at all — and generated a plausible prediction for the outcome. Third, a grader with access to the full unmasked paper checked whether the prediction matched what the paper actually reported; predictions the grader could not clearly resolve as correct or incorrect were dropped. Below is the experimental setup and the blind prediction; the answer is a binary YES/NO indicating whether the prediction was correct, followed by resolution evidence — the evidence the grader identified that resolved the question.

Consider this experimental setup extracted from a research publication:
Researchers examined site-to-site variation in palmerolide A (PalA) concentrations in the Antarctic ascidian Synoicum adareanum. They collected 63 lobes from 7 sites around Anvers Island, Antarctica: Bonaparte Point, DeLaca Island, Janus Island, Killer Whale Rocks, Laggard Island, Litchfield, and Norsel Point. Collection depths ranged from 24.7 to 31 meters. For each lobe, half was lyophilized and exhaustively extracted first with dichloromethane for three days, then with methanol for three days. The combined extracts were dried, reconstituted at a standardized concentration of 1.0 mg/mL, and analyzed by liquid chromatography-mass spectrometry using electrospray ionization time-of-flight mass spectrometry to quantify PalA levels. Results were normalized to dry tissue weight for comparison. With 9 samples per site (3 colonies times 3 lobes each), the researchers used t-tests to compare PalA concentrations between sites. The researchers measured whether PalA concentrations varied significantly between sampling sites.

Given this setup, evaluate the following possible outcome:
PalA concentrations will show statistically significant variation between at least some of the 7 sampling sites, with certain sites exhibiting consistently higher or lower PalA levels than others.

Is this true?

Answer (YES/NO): YES